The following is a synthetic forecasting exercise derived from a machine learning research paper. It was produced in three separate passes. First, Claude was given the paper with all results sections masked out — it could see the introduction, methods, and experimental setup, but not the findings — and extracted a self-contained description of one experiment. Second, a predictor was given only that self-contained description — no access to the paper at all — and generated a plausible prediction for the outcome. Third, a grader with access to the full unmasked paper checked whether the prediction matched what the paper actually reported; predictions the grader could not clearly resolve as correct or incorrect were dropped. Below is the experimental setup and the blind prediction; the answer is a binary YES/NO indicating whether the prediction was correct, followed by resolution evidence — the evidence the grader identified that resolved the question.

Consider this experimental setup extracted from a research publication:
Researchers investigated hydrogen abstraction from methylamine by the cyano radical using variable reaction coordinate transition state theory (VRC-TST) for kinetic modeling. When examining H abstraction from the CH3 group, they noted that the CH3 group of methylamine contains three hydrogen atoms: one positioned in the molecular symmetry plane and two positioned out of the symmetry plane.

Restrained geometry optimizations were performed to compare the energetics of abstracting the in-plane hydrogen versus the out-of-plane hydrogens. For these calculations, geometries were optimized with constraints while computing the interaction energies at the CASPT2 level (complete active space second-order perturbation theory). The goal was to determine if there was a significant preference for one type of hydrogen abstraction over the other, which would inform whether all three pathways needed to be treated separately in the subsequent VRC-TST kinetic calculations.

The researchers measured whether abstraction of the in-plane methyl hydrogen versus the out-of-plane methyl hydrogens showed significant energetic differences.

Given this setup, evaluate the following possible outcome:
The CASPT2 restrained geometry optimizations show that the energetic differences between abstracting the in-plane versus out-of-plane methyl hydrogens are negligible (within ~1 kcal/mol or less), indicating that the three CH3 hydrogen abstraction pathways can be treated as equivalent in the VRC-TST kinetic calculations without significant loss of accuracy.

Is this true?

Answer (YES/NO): NO